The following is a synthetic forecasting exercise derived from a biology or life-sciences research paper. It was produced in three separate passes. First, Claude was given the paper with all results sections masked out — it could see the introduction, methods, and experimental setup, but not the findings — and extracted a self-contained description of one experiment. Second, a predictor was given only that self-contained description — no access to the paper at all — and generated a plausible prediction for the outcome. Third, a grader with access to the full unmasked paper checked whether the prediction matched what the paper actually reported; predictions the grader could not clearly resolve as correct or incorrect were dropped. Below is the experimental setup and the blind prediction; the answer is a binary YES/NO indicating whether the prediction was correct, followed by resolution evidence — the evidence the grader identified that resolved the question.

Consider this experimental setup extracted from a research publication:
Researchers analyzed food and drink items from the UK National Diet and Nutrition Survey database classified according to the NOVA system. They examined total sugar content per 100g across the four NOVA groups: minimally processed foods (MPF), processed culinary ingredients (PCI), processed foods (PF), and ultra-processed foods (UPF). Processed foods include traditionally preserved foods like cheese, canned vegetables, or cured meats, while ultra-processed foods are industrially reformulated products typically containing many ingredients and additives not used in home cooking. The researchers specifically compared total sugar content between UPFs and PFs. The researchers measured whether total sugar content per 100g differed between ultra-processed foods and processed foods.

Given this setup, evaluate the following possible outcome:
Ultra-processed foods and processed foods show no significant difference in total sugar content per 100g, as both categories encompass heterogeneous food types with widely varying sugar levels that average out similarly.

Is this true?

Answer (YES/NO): NO